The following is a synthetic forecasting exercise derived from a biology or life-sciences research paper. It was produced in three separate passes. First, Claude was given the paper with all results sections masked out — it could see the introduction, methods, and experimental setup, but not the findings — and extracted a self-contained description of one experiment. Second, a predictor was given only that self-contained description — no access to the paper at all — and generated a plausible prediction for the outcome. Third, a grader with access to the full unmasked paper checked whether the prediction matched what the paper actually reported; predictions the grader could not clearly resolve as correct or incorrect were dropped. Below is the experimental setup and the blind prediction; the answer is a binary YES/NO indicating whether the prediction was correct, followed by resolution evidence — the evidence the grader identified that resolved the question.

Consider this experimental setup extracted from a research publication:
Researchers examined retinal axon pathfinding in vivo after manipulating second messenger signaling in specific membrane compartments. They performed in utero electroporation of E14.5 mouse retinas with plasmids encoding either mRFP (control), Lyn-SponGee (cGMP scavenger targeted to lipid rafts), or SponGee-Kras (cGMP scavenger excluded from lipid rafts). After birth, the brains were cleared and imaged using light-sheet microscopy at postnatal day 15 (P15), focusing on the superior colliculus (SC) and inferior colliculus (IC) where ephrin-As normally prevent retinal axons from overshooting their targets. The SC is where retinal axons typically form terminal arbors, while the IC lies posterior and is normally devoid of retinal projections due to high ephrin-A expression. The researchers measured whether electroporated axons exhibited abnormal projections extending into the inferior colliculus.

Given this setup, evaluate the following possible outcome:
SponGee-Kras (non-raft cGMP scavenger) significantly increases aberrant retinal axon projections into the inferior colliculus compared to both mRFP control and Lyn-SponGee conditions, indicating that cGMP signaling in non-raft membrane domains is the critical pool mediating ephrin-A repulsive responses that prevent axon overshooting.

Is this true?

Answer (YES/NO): NO